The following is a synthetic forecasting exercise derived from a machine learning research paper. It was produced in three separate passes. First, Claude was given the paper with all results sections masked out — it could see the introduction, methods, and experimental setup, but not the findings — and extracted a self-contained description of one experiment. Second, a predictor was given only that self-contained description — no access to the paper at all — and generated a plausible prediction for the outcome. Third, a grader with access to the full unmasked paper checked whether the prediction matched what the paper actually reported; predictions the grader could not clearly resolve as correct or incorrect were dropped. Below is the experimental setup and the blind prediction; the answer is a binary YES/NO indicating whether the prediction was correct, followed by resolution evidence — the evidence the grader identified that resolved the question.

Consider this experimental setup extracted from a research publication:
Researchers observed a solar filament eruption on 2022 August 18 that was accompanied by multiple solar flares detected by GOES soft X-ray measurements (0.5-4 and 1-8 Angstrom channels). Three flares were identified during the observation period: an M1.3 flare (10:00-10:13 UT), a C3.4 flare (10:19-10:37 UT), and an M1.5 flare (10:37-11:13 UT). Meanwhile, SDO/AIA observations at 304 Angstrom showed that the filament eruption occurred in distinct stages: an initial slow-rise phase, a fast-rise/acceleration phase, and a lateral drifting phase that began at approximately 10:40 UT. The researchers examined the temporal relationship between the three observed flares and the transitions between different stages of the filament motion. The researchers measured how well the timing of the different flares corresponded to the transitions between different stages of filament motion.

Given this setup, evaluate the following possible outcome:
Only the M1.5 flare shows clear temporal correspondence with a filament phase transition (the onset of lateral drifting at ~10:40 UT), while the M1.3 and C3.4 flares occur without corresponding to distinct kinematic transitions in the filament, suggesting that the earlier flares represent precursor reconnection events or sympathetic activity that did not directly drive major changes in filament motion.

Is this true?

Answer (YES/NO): NO